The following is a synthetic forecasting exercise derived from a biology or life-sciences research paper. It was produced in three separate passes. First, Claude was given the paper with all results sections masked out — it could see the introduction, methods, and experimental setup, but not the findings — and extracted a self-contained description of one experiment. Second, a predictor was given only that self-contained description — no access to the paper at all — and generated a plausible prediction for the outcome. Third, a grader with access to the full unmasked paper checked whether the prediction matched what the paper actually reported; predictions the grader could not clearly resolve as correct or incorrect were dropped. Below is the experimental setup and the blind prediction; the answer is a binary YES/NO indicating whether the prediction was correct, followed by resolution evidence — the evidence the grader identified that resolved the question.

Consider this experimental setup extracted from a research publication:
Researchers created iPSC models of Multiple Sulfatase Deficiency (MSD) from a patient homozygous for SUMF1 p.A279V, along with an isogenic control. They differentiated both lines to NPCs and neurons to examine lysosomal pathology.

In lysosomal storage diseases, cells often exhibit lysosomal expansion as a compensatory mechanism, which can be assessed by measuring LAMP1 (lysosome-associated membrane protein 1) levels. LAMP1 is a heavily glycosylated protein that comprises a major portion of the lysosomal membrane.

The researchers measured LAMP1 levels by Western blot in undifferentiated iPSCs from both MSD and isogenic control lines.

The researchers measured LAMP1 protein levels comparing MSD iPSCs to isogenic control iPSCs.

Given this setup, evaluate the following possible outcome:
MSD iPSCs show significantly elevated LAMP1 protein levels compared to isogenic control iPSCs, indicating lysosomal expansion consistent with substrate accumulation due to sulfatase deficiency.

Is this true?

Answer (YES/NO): NO